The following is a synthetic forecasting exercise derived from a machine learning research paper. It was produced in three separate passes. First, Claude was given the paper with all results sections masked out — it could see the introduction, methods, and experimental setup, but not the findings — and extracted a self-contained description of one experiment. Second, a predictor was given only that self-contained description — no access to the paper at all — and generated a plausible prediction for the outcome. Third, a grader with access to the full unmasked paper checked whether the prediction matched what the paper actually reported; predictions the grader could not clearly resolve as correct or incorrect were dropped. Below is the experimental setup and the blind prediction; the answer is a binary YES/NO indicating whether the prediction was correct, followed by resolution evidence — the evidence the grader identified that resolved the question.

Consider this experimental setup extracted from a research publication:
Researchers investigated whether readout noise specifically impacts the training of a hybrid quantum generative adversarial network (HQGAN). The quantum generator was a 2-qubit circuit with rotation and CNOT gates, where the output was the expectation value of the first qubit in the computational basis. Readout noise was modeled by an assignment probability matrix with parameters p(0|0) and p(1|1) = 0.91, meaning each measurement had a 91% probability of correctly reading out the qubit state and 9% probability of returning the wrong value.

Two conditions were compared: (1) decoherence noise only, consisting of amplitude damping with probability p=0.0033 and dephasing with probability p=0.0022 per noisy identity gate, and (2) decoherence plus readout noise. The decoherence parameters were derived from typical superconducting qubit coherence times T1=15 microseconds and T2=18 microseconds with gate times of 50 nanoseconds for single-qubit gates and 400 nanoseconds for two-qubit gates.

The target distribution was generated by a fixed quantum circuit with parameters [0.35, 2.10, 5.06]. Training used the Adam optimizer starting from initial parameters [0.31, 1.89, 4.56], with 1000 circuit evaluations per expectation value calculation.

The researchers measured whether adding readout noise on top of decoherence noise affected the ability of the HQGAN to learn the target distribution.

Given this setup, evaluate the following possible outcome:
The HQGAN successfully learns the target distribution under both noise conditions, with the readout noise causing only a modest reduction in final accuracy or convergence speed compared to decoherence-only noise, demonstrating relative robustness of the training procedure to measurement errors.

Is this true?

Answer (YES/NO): YES